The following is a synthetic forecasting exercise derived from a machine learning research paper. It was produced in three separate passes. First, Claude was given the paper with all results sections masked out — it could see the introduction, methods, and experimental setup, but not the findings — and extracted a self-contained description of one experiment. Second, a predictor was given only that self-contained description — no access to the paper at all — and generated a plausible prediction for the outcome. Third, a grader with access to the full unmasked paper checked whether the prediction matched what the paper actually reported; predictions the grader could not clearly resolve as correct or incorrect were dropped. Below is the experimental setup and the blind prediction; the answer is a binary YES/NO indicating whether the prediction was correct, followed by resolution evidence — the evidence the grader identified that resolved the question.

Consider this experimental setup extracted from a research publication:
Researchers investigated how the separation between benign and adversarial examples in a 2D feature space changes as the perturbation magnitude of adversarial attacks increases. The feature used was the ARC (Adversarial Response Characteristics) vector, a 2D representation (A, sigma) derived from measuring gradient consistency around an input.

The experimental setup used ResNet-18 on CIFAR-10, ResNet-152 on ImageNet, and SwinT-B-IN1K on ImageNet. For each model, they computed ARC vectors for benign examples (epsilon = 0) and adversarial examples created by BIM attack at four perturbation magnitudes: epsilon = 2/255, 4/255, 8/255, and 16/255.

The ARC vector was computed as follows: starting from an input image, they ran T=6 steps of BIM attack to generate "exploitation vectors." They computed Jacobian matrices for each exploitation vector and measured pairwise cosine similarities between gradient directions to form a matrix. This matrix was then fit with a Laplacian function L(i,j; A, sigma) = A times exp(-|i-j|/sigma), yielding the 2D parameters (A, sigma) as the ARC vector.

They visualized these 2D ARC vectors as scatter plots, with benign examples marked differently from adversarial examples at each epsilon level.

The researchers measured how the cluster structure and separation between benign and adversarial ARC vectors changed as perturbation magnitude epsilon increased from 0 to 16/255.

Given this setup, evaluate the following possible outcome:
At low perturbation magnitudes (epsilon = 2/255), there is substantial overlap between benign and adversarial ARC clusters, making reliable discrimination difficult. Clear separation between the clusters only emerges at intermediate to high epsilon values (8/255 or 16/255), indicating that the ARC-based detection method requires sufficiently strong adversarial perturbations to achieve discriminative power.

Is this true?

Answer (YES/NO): YES